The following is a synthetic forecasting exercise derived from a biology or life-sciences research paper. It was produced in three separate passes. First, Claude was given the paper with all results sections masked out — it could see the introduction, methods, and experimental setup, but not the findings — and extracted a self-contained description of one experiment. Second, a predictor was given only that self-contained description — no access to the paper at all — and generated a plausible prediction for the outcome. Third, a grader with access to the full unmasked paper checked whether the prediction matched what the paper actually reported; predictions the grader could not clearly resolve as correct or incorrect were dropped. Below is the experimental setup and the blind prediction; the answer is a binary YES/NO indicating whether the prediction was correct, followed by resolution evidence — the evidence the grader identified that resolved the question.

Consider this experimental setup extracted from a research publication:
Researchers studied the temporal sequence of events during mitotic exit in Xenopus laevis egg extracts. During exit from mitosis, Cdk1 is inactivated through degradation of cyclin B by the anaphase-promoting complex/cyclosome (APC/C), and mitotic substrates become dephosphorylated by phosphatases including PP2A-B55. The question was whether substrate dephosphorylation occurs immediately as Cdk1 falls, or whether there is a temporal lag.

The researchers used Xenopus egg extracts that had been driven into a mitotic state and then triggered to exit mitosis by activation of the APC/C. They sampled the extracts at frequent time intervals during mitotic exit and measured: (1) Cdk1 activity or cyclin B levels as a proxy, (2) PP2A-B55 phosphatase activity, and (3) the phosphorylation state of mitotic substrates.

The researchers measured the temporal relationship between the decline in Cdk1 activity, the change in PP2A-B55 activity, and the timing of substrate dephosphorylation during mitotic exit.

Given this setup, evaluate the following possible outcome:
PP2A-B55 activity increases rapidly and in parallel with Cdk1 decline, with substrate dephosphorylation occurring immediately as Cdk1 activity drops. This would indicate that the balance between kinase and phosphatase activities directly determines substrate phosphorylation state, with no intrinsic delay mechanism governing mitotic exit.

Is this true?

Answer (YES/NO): NO